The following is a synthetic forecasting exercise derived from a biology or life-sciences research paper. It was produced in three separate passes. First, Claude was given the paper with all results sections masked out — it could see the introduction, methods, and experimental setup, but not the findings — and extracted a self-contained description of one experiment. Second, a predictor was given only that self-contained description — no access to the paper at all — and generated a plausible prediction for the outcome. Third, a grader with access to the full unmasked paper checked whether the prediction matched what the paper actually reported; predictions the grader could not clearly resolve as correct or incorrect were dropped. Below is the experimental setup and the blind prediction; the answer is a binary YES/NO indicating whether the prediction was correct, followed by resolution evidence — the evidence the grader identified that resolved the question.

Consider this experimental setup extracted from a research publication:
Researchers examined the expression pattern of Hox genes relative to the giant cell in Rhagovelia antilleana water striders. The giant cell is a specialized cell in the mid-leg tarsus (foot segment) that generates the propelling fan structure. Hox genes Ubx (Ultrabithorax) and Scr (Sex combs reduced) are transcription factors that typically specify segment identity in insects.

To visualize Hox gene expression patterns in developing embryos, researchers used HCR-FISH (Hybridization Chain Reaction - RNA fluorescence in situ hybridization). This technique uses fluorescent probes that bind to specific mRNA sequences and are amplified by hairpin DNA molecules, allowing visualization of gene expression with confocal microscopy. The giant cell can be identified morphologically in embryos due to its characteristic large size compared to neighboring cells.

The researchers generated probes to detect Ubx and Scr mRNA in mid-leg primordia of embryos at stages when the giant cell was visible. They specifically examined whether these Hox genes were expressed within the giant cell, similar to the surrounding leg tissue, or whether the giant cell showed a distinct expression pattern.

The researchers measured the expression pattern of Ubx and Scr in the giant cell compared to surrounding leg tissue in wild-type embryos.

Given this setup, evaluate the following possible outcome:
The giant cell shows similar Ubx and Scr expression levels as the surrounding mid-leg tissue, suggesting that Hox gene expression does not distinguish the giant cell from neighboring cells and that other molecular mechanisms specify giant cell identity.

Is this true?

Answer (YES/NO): NO